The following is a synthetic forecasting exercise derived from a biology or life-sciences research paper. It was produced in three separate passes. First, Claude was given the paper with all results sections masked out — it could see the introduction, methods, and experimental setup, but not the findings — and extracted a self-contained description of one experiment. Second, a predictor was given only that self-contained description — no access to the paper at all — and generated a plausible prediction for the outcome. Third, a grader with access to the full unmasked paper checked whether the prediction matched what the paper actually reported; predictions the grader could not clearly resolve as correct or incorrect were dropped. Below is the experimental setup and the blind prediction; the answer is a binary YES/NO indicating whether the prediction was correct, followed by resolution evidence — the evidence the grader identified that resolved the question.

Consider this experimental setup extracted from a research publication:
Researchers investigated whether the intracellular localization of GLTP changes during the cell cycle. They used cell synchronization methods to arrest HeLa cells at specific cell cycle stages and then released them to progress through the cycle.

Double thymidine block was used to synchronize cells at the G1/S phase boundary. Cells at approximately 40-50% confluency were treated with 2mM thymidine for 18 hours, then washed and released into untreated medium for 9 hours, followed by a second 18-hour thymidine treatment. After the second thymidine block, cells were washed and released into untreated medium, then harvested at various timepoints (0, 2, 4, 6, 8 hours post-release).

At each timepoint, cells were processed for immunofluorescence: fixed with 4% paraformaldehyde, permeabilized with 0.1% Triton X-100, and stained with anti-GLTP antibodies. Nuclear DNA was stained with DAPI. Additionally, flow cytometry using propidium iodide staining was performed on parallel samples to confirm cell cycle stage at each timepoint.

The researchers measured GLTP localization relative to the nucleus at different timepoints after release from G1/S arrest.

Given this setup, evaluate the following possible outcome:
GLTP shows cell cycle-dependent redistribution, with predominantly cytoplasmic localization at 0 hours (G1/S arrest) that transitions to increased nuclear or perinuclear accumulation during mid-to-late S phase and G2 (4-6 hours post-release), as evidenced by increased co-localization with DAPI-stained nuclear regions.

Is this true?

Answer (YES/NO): NO